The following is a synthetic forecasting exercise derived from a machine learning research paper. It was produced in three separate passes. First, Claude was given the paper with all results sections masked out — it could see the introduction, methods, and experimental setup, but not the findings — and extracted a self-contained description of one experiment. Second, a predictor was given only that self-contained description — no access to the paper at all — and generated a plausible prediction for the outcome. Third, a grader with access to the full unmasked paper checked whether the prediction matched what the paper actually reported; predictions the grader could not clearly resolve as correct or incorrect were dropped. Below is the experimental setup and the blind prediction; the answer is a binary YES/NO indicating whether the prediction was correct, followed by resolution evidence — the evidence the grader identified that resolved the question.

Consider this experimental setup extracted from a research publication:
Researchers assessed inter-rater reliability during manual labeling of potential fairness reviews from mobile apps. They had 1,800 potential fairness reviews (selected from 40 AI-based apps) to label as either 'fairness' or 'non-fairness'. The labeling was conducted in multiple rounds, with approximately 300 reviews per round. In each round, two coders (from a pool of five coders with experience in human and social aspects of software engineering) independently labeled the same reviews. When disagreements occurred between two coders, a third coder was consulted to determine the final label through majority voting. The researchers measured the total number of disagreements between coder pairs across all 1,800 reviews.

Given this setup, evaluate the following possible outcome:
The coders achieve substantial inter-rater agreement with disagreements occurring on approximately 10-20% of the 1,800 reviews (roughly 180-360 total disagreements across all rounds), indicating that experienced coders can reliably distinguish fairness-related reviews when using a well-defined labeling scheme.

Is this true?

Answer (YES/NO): YES